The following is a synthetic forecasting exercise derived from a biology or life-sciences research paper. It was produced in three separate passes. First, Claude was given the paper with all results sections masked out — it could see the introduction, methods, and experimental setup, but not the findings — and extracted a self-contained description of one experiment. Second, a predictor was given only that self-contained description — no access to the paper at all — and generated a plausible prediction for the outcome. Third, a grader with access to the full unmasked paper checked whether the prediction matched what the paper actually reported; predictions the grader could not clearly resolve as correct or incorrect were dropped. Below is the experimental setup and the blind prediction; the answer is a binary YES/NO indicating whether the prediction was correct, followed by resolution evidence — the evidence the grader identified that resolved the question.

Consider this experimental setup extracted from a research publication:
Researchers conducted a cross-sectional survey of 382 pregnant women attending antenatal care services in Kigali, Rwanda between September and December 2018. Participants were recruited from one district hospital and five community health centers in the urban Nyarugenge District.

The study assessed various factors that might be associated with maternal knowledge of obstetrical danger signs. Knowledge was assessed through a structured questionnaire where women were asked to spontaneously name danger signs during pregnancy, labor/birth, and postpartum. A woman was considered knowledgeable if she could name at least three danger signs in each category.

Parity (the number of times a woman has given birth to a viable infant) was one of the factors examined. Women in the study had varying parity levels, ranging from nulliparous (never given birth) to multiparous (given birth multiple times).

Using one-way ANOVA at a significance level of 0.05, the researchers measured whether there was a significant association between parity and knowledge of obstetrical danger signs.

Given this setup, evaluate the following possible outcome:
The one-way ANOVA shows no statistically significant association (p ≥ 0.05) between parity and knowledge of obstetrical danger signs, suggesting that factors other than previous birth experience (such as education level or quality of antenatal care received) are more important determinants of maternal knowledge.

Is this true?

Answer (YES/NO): NO